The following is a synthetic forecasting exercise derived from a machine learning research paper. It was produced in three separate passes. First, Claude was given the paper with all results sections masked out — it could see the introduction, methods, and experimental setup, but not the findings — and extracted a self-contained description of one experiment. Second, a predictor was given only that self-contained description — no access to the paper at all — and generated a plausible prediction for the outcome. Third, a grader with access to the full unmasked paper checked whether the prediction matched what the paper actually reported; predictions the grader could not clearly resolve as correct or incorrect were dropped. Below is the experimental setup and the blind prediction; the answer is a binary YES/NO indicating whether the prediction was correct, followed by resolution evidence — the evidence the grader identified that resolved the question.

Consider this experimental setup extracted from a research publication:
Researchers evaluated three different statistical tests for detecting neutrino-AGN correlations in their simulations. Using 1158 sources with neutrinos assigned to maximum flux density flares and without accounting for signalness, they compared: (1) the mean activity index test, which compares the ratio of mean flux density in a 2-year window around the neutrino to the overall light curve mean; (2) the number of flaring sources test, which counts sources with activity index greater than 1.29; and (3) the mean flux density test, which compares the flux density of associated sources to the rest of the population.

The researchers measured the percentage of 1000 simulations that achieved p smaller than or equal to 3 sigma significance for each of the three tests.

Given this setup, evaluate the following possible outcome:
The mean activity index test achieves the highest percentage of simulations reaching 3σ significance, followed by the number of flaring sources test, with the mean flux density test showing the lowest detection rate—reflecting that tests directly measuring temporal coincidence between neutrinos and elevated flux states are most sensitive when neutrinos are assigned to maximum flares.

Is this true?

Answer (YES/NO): YES